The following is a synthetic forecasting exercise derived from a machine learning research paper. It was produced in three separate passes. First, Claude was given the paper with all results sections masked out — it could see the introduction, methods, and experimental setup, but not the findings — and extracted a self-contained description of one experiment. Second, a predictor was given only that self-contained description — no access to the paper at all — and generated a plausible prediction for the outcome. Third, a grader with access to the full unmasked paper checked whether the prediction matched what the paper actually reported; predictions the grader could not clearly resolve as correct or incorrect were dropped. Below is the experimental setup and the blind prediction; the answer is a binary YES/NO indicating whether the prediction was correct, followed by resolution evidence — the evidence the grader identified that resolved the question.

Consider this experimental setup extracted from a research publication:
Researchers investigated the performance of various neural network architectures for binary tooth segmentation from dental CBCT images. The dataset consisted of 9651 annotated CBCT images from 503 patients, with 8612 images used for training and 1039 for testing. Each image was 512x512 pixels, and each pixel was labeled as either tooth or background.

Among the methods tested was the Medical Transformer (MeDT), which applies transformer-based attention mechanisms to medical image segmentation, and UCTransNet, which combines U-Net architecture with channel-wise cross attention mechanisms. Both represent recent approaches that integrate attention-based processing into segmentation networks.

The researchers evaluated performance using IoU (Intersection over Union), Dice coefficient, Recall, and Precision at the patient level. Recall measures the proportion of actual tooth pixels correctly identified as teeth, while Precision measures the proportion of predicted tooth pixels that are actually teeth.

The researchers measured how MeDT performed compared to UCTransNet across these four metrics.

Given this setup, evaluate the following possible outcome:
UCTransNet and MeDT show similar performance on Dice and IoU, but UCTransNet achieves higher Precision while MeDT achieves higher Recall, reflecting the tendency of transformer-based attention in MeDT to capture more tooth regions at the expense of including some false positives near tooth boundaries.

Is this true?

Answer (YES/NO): NO